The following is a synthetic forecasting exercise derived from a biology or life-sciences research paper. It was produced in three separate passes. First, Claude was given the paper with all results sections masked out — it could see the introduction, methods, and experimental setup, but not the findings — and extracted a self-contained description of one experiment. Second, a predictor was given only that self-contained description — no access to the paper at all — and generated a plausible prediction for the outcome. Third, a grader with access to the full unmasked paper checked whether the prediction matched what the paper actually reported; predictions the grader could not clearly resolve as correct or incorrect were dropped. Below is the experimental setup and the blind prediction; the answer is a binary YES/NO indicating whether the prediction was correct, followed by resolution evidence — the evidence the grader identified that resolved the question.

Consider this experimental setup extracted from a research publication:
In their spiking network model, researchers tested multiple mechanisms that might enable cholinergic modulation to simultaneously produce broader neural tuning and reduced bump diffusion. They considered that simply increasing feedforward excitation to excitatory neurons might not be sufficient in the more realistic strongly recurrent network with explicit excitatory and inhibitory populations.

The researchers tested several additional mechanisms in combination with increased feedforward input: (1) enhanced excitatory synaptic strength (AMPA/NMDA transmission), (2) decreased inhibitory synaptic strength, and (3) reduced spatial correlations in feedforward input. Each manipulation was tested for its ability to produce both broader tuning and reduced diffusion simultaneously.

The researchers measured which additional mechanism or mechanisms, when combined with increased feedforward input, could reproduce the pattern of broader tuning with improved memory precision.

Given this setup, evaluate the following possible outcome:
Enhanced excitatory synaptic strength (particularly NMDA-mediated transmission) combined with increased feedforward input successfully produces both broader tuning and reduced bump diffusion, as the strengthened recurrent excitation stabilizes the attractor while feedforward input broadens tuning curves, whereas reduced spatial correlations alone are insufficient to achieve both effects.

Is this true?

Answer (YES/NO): NO